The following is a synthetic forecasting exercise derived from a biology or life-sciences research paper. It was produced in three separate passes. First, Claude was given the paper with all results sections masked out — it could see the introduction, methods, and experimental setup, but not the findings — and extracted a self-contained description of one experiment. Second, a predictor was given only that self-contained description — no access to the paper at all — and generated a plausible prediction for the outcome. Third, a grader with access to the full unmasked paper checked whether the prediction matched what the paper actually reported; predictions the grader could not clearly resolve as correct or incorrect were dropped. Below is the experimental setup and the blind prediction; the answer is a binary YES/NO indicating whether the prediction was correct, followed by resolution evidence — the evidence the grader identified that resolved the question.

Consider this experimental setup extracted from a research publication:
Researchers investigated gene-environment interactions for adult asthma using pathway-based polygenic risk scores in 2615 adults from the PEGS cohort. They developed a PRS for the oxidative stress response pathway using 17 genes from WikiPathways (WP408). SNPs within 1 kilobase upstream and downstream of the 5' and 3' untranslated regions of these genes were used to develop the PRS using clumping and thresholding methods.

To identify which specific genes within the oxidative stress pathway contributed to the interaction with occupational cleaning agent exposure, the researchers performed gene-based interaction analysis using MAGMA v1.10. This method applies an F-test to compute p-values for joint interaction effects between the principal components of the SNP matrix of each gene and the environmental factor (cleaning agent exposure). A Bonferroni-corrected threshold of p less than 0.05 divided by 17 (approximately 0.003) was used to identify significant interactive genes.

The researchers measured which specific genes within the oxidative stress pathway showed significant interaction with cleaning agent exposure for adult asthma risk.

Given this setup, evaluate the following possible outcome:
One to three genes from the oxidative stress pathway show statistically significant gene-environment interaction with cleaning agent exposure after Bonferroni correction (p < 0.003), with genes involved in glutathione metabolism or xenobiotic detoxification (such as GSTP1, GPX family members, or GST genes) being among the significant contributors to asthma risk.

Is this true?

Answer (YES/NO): NO